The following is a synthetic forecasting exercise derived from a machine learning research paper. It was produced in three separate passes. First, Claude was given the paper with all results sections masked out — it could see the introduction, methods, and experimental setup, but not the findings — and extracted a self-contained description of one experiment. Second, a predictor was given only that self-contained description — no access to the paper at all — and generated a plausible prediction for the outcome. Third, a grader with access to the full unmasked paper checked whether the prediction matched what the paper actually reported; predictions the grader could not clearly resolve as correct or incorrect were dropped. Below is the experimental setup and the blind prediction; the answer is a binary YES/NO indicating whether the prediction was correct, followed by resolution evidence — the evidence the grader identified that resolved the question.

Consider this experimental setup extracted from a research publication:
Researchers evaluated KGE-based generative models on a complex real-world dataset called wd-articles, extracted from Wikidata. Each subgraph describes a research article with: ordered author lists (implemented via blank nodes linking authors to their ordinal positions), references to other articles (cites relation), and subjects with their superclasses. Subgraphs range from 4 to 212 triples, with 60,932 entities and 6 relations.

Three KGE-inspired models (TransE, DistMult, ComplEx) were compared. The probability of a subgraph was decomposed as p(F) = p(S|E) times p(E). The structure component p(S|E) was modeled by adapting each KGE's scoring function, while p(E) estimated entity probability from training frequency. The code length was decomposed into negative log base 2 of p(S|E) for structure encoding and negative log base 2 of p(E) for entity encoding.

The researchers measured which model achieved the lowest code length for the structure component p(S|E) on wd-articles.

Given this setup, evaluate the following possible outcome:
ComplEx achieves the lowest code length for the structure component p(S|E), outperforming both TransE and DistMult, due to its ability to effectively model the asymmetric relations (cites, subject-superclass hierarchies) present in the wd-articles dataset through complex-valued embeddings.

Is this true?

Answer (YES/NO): YES